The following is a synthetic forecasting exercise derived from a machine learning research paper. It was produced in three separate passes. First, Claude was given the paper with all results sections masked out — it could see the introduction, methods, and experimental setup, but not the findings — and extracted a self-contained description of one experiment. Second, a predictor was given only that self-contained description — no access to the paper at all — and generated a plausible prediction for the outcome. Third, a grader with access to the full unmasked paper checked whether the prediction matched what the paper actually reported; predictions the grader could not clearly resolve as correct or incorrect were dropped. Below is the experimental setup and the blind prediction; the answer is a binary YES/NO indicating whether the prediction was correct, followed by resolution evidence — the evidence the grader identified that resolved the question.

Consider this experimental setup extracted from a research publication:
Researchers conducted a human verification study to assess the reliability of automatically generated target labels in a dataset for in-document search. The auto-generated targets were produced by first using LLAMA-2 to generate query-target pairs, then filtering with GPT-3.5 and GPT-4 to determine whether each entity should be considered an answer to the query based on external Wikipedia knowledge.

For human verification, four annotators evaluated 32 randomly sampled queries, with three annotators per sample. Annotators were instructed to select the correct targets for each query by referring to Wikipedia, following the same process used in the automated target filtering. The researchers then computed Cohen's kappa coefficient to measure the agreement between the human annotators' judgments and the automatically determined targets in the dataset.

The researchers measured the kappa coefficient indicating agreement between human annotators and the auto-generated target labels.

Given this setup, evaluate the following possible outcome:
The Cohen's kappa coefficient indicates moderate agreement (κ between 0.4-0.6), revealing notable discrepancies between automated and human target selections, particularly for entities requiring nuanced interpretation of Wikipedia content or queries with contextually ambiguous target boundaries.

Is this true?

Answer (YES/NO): NO